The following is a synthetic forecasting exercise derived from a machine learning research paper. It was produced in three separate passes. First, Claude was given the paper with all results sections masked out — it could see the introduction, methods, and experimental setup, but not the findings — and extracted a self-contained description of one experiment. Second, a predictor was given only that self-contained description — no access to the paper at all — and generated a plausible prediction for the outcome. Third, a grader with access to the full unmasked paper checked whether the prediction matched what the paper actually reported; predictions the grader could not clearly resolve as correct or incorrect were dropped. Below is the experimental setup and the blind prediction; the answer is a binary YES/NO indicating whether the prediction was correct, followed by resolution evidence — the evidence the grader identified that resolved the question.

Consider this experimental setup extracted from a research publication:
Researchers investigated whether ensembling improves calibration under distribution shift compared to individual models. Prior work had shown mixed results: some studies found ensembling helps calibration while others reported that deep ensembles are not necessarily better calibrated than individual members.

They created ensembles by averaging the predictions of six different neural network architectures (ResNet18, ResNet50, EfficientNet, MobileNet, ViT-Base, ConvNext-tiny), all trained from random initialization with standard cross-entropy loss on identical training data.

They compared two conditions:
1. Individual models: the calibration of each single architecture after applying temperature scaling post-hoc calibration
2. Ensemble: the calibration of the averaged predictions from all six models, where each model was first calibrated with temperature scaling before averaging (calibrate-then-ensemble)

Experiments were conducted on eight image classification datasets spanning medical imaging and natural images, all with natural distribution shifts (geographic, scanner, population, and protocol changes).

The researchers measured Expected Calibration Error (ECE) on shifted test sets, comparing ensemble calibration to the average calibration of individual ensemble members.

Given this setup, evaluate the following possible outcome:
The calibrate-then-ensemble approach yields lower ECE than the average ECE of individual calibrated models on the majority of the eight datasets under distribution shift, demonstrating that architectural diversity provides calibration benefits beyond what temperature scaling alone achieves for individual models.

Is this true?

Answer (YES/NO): YES